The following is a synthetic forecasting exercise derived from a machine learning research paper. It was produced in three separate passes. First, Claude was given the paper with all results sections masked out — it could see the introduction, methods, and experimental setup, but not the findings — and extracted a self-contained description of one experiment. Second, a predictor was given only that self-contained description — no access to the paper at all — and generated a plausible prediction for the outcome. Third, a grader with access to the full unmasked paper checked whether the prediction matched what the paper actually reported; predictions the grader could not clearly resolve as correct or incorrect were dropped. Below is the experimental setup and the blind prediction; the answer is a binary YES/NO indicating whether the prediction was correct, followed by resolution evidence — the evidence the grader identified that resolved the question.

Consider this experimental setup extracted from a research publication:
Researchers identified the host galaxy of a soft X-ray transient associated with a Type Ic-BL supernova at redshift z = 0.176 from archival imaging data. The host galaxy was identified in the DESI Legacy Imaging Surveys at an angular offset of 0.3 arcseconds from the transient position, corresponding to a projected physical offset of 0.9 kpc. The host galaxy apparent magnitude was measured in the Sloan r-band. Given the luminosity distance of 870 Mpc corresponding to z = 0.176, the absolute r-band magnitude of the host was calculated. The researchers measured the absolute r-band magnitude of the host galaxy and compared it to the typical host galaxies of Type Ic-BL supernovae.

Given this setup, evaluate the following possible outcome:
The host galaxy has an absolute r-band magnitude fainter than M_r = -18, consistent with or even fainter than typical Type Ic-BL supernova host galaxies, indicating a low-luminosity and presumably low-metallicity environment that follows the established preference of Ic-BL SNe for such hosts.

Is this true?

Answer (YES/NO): NO